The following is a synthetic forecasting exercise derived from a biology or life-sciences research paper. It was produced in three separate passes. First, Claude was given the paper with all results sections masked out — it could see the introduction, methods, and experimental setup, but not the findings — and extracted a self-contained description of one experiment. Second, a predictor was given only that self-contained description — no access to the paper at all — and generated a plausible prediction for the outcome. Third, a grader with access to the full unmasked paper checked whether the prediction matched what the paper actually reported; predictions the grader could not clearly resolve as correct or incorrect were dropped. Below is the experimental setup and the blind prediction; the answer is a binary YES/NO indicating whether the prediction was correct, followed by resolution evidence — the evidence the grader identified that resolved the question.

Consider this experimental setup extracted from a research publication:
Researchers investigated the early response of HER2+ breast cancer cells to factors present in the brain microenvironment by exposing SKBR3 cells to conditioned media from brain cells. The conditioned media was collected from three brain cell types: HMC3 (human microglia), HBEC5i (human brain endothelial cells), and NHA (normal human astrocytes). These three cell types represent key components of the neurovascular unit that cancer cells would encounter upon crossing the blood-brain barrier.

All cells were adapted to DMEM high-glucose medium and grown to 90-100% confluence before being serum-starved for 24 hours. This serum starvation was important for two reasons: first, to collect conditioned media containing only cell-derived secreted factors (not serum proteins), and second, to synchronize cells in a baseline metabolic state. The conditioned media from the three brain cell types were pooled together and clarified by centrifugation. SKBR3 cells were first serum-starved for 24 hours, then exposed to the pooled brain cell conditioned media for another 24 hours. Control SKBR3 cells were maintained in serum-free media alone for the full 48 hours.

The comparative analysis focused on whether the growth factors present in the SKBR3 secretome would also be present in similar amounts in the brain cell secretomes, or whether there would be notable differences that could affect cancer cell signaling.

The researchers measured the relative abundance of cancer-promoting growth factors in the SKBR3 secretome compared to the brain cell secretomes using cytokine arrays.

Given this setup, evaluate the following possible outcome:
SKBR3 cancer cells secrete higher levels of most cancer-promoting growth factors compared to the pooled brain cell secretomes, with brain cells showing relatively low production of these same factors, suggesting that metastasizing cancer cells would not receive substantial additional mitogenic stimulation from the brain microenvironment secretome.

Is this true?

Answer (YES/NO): YES